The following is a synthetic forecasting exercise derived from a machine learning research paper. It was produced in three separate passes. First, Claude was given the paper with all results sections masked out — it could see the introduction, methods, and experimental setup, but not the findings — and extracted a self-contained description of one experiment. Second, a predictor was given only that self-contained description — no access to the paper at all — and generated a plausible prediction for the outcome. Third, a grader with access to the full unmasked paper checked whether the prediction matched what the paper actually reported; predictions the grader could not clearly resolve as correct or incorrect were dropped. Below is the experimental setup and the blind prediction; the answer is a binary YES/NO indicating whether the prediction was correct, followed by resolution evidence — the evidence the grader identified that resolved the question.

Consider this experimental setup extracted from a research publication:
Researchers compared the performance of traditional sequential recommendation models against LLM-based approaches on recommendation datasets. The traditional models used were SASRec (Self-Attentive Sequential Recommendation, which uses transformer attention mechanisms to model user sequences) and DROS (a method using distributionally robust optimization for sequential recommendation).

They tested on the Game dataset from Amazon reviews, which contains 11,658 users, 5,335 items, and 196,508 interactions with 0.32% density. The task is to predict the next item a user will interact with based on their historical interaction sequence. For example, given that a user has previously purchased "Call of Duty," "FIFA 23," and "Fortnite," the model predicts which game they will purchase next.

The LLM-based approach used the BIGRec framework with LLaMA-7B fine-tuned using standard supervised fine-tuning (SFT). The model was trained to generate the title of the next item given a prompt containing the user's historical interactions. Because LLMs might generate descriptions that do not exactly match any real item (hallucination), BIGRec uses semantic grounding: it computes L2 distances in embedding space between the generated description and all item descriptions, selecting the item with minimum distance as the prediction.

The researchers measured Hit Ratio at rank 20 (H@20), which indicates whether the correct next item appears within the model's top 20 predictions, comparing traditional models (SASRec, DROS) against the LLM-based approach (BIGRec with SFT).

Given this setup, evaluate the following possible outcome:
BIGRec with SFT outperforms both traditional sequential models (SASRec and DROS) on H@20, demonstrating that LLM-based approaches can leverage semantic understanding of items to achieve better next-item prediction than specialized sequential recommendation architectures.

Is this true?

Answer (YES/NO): NO